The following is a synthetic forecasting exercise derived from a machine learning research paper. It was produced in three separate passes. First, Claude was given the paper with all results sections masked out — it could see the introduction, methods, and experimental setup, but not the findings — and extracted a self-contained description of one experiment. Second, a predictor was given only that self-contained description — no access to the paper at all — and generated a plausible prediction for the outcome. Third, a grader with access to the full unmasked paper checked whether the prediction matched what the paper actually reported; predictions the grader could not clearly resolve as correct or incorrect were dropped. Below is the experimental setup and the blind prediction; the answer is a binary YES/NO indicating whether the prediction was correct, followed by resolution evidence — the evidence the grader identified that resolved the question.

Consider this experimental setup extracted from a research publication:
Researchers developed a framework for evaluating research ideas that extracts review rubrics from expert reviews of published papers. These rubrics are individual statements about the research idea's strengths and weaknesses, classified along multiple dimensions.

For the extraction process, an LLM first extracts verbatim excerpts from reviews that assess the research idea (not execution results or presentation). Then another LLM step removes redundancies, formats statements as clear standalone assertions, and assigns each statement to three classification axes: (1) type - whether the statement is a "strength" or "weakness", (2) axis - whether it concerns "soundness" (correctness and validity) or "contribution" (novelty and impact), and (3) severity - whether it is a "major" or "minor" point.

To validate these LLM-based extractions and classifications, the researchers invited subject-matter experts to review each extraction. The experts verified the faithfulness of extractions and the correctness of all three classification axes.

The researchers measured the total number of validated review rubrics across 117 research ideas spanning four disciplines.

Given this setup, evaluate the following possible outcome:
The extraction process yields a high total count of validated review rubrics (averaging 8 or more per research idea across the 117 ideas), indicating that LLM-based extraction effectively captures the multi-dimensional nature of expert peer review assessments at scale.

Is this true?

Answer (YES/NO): YES